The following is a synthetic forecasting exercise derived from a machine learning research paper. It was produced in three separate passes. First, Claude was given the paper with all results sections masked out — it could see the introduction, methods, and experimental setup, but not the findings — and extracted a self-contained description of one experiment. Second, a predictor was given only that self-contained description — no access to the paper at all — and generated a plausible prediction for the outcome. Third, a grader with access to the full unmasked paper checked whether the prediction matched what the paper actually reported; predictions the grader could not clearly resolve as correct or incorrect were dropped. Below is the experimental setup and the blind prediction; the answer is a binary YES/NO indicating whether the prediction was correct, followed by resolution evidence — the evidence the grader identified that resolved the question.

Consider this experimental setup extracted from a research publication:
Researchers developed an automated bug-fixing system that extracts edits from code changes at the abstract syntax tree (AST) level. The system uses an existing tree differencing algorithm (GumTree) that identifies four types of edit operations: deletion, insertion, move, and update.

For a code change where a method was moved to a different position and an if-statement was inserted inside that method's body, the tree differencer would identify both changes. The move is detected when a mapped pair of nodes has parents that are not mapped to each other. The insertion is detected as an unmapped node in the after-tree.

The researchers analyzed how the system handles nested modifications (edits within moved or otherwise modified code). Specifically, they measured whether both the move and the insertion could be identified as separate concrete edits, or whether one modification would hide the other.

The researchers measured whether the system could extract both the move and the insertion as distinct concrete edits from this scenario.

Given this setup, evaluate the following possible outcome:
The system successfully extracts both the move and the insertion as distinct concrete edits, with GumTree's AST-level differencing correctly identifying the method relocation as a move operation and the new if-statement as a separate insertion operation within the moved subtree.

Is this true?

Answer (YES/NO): YES